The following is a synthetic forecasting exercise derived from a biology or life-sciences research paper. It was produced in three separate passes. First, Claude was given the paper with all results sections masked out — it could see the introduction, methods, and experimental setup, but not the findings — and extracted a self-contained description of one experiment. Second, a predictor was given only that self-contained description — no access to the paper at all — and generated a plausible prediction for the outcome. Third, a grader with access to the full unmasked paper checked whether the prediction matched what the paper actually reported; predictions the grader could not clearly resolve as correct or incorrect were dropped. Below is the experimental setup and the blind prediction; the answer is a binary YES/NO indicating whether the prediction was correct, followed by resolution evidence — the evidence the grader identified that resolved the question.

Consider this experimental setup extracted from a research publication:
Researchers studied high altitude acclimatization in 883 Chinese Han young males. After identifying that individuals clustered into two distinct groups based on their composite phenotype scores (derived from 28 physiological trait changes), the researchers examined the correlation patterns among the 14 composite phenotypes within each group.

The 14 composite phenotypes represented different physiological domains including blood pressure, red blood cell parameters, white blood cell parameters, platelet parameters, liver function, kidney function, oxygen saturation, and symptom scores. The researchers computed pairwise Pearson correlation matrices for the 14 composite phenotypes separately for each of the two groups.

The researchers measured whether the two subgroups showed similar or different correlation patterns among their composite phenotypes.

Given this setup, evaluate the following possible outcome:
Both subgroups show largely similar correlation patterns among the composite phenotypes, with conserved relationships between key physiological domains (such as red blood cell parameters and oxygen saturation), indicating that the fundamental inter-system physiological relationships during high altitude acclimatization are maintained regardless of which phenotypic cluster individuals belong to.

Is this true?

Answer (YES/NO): NO